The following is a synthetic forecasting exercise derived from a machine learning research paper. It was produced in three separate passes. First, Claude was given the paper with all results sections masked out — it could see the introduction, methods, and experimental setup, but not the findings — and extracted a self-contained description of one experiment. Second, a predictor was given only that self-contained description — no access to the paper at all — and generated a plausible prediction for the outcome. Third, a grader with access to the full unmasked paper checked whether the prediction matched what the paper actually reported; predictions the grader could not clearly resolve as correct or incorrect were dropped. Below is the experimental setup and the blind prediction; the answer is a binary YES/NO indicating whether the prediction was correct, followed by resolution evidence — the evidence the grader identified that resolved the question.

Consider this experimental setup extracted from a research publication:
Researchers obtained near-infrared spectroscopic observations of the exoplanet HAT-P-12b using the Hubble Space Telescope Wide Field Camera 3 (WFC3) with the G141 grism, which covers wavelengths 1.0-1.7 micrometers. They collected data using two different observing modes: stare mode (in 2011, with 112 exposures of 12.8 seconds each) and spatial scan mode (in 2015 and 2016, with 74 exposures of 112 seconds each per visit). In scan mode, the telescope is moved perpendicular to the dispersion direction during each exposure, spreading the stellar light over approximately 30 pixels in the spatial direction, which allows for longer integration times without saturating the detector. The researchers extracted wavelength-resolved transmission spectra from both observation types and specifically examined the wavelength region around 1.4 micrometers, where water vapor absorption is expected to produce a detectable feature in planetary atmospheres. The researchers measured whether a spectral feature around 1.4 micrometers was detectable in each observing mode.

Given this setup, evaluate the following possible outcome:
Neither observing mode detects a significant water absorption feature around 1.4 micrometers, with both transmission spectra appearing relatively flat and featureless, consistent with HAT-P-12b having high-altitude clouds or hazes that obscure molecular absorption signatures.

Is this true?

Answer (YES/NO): NO